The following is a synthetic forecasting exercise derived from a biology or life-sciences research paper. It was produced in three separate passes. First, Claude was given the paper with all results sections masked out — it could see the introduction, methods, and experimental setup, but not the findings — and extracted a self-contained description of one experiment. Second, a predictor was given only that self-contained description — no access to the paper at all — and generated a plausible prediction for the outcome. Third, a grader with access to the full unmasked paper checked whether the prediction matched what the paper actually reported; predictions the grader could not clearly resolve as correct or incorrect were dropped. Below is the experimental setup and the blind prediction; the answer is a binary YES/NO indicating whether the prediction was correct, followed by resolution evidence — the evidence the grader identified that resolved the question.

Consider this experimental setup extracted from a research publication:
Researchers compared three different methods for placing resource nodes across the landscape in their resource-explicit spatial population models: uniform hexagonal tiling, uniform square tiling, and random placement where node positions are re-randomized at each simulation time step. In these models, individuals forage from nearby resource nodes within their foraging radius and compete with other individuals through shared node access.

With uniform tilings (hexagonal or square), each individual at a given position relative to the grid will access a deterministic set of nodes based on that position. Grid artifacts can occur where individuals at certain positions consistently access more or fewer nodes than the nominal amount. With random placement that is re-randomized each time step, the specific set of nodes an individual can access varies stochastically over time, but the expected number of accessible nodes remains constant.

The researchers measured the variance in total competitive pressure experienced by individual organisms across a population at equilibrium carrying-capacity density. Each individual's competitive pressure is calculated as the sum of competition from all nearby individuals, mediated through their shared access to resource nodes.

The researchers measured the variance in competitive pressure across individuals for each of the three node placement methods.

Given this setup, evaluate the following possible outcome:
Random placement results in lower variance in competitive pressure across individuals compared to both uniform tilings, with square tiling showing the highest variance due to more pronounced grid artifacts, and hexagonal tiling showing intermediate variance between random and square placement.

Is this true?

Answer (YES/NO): NO